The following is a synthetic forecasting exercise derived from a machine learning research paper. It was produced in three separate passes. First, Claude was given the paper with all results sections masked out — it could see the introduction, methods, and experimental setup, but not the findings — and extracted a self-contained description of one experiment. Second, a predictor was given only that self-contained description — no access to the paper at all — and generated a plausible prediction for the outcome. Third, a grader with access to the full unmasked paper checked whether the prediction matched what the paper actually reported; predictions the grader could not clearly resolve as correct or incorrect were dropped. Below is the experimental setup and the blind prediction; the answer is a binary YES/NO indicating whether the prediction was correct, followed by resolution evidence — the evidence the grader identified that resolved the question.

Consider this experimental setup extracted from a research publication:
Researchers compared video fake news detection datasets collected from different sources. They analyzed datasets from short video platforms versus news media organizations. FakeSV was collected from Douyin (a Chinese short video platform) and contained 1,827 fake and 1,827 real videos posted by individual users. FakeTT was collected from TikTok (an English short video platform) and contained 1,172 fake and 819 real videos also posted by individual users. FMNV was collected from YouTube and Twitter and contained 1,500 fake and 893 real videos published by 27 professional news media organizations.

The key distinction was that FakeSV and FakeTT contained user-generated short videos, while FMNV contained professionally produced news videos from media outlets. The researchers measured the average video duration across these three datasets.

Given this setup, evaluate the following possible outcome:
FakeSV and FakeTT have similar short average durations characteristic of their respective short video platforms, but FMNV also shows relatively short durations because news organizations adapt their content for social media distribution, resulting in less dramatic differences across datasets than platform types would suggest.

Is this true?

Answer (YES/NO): NO